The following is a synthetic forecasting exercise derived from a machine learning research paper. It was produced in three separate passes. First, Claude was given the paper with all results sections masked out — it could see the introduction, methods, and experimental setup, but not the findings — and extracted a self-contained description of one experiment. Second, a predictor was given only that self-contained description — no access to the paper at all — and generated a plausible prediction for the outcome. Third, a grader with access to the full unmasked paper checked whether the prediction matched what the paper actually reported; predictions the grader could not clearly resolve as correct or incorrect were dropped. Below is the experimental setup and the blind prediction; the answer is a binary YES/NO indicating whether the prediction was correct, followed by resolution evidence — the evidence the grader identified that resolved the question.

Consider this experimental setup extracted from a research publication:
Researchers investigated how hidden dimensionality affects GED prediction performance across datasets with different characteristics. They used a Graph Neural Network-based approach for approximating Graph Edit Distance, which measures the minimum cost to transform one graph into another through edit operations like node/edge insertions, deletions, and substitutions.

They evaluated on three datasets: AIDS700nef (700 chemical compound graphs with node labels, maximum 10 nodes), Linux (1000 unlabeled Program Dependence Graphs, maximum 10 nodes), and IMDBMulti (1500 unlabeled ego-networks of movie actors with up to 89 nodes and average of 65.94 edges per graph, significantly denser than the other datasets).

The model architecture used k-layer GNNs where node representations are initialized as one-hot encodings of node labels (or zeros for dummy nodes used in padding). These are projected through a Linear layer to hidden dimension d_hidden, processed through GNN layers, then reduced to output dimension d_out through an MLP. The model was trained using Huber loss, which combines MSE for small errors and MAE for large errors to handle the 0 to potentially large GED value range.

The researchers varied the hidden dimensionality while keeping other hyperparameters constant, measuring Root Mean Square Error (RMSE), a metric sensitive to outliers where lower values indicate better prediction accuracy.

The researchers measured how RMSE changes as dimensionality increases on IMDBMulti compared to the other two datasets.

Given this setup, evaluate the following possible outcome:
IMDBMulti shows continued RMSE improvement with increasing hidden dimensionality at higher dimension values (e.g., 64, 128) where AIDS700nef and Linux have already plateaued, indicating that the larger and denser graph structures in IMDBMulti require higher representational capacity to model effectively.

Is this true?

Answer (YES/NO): NO